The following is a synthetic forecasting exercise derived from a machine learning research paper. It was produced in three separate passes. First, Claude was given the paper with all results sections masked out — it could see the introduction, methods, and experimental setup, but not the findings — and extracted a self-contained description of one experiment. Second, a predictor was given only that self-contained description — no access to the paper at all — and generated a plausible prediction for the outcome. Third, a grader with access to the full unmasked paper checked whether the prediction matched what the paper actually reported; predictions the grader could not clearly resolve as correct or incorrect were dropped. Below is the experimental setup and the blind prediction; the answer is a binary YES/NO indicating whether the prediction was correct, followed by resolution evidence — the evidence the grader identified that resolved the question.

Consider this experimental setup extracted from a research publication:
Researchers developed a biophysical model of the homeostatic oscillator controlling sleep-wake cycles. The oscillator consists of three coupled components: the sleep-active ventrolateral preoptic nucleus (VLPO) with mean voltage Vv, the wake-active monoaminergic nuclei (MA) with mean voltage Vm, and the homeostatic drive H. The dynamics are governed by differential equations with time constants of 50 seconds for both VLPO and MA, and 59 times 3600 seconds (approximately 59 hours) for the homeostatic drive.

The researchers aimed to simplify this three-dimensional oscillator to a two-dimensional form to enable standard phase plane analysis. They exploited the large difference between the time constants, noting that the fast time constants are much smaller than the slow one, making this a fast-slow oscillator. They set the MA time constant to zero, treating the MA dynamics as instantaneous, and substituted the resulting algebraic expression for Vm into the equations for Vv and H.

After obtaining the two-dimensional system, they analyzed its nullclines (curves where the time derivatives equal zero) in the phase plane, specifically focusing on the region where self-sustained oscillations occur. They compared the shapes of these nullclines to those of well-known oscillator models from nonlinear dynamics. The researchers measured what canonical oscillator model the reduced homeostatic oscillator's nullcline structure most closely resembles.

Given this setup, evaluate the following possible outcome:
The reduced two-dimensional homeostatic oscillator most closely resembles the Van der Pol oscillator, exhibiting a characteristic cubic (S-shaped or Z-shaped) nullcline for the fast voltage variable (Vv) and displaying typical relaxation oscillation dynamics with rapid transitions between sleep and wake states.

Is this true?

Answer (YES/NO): NO